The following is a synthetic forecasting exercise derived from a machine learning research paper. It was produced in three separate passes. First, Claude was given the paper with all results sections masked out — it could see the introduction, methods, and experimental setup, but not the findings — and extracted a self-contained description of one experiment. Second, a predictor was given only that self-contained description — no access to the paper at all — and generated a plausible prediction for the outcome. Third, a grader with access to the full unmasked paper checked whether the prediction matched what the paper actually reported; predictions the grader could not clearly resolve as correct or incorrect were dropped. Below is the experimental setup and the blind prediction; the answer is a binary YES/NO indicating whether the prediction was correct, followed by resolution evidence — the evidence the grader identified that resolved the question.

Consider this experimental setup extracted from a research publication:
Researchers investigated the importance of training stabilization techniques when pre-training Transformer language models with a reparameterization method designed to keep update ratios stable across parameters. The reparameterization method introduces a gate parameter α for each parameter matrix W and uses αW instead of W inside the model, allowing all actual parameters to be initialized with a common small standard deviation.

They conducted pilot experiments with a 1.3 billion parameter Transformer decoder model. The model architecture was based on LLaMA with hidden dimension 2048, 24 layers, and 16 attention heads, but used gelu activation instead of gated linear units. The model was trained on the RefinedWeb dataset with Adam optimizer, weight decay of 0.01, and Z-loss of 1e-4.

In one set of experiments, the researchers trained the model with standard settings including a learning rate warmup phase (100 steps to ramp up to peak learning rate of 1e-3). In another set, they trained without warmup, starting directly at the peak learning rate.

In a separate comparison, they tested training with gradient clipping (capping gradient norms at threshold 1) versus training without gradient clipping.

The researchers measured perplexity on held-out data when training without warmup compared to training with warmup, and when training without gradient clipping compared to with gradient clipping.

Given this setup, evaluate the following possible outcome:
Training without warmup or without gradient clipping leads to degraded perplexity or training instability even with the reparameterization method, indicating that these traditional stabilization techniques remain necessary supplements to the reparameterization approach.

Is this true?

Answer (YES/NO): YES